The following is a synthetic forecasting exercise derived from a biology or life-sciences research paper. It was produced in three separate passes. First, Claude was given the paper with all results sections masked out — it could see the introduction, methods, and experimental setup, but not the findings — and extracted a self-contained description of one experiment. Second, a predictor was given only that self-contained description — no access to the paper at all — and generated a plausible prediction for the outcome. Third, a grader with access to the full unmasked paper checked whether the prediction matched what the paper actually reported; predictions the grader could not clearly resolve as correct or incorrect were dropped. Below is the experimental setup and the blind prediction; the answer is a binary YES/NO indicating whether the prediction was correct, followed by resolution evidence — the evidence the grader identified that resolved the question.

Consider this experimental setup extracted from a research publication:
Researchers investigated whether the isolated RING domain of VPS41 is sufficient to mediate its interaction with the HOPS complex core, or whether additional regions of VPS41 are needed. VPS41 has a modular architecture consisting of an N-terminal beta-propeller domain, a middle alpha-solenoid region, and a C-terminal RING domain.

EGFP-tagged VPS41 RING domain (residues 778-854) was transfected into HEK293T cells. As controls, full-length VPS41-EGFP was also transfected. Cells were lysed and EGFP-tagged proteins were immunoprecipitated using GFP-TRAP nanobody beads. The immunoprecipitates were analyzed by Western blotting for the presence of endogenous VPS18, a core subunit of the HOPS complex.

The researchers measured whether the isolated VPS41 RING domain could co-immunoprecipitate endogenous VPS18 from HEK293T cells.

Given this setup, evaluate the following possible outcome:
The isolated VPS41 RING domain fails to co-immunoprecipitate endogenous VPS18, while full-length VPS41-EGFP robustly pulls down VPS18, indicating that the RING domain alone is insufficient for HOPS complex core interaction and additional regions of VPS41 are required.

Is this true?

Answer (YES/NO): NO